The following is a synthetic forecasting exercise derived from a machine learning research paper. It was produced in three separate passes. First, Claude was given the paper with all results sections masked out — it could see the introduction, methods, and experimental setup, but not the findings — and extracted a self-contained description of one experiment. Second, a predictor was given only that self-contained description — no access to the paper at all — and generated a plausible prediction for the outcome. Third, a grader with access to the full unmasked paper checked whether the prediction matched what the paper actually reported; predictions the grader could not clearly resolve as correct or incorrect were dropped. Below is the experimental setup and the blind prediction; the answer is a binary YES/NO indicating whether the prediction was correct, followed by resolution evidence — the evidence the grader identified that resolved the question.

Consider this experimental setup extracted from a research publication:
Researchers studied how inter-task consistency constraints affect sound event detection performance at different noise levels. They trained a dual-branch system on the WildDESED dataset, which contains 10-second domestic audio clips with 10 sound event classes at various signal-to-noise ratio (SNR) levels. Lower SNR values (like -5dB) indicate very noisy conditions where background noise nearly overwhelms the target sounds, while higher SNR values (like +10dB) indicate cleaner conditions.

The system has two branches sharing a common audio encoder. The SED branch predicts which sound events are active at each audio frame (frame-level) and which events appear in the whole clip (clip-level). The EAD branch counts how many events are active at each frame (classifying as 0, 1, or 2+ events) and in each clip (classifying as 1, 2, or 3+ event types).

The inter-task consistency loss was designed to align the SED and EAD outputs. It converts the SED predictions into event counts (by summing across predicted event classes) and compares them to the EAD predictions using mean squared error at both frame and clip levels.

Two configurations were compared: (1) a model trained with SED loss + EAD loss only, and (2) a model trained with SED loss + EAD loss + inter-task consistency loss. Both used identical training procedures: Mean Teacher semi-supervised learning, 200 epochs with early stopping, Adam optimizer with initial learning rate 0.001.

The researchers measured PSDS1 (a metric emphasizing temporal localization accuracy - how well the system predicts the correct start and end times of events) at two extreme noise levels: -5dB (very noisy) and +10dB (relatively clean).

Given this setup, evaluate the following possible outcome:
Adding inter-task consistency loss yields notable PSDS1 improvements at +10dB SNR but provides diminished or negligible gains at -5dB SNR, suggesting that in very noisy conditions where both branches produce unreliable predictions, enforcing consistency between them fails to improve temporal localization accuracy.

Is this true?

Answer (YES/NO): NO